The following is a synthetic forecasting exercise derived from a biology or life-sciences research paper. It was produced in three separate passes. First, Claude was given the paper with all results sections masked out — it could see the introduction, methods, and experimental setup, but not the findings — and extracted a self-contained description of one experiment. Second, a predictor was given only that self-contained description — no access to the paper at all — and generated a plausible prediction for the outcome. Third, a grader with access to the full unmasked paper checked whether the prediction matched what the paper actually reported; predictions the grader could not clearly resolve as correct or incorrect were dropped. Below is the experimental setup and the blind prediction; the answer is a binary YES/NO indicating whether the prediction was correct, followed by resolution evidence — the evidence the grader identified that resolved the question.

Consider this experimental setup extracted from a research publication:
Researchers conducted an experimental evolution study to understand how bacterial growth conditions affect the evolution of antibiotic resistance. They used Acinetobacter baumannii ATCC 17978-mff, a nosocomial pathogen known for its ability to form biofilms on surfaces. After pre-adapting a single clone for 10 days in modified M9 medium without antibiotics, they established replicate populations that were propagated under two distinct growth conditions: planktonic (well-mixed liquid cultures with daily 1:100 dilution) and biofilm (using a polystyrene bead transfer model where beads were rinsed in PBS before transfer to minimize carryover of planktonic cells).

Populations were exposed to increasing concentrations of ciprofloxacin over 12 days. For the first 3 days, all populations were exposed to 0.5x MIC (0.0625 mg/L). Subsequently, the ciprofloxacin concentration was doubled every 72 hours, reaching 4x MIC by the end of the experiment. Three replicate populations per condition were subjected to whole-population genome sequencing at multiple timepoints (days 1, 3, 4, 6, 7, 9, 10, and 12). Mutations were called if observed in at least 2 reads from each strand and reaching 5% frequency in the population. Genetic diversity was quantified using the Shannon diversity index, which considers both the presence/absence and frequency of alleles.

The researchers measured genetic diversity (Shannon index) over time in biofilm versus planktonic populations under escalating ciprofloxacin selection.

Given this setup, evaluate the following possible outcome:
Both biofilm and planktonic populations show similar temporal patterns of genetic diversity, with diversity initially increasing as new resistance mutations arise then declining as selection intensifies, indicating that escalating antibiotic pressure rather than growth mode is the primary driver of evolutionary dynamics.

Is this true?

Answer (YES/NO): NO